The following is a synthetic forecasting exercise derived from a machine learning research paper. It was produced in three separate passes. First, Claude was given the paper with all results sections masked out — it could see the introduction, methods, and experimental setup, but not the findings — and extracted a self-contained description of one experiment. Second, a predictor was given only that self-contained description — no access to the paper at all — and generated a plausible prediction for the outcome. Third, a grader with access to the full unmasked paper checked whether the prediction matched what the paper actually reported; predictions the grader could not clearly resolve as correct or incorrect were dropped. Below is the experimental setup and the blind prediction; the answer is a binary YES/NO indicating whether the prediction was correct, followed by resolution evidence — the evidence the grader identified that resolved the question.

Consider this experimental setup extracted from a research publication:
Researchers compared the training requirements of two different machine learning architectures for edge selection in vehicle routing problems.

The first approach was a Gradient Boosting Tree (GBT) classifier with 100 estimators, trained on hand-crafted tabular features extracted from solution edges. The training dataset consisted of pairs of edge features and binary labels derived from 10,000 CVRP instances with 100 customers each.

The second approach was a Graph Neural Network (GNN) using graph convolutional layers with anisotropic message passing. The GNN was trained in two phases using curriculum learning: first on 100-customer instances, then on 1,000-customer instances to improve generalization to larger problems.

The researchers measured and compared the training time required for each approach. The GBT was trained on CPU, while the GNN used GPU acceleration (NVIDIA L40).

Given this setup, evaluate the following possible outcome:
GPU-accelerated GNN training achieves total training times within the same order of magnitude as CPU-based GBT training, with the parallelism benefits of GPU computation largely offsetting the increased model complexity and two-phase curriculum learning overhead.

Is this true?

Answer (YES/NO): NO